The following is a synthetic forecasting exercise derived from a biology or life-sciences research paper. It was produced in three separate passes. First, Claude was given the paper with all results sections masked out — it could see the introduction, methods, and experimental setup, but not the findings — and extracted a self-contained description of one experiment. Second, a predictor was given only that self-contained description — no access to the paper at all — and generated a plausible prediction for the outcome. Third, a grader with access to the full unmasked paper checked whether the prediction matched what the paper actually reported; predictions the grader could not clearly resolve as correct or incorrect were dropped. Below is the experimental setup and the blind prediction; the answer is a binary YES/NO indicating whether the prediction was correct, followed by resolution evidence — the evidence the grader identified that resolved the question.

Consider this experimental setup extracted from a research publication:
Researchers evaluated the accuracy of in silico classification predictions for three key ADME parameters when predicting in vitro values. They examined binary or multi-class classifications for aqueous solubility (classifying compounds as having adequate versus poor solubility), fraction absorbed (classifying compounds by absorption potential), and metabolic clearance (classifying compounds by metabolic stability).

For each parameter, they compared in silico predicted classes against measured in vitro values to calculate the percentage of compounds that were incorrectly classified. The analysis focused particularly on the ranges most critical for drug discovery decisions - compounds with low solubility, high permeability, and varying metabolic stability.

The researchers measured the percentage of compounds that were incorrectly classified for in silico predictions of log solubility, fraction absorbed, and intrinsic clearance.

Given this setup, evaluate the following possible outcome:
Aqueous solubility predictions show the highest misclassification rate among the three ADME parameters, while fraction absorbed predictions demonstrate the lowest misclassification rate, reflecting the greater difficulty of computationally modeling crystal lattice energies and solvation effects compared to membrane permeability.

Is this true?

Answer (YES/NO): NO